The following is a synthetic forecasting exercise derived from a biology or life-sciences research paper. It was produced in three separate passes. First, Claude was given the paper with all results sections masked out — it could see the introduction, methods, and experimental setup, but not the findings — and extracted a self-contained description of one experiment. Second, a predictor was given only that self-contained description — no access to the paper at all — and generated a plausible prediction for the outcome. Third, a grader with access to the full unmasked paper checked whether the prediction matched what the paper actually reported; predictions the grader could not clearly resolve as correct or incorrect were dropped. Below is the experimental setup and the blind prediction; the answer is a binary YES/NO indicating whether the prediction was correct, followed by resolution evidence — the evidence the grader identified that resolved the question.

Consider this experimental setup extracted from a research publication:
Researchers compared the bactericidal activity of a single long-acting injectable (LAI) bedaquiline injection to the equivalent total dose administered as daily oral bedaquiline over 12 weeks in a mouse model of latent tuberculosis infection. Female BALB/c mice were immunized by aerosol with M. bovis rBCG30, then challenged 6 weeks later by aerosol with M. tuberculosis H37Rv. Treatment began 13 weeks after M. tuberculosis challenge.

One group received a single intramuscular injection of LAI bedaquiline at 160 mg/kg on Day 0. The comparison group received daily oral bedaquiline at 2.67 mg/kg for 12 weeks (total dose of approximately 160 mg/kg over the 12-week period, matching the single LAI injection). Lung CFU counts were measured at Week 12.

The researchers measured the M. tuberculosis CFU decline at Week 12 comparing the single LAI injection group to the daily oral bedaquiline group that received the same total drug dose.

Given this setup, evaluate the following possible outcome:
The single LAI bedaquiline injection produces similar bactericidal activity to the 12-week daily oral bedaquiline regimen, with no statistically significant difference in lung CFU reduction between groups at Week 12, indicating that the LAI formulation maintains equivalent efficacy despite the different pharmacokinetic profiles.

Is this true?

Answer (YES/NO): NO